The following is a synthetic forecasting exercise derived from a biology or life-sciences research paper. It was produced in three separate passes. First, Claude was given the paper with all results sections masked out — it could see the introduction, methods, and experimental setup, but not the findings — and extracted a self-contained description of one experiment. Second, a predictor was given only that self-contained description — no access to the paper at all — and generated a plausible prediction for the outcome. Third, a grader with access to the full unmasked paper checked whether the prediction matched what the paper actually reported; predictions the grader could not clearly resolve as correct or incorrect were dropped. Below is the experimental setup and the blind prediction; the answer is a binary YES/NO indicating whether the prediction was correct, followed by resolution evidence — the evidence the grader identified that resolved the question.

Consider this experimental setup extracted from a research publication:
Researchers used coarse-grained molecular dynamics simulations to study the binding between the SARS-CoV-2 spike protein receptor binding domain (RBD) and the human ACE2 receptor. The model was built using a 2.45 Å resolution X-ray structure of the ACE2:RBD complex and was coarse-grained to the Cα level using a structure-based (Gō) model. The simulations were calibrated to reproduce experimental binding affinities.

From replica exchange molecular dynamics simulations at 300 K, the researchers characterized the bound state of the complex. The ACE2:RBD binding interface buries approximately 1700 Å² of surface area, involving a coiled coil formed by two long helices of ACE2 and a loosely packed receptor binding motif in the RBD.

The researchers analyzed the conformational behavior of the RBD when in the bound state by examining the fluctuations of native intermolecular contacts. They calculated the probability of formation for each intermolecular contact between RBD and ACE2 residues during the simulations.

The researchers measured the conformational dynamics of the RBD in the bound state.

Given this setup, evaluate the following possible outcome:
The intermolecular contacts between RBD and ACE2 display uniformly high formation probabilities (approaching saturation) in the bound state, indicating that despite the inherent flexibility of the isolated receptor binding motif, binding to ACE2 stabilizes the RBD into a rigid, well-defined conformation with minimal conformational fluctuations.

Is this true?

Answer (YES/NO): NO